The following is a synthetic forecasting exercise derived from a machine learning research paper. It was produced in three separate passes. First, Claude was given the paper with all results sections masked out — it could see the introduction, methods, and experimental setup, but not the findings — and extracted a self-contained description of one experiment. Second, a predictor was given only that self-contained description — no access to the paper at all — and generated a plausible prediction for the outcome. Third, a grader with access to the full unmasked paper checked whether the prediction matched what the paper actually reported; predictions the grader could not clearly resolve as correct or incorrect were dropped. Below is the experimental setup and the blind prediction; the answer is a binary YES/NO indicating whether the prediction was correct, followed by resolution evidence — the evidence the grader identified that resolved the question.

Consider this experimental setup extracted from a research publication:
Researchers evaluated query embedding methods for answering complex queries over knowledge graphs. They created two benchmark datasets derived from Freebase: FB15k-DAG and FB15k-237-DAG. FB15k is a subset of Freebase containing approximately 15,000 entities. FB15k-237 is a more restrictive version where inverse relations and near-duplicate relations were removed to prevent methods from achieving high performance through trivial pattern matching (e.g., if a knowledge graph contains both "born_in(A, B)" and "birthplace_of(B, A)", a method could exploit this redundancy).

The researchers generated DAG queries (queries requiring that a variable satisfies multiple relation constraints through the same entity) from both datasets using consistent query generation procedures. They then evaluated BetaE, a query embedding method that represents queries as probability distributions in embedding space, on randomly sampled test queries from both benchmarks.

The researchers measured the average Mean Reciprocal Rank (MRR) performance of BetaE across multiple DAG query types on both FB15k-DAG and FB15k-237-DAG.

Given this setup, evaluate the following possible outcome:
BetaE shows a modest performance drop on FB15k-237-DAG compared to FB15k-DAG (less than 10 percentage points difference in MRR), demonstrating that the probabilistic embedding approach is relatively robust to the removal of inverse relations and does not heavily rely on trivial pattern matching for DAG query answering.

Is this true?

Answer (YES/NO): NO